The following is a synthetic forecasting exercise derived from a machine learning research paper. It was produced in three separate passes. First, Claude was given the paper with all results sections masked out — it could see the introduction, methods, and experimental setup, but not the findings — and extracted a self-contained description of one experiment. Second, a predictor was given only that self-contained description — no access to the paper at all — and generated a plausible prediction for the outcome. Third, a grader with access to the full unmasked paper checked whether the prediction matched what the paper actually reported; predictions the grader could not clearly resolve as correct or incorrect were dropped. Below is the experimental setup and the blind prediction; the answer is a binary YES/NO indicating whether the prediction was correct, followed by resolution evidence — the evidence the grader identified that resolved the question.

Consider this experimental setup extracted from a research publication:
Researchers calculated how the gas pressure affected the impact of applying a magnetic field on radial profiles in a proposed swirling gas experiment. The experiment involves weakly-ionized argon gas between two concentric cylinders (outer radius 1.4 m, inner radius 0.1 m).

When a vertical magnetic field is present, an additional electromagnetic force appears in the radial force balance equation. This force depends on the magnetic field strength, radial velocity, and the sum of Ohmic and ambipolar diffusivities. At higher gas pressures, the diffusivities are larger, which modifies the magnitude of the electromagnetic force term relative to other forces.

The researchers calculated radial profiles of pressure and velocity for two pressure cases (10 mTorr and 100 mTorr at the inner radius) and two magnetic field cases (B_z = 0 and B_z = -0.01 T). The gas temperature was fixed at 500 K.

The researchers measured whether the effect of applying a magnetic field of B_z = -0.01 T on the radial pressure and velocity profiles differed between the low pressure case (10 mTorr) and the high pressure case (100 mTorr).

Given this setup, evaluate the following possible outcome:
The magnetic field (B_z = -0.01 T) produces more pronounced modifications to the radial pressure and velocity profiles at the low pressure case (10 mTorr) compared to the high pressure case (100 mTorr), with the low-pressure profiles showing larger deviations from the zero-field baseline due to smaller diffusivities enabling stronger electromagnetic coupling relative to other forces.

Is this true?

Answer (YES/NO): YES